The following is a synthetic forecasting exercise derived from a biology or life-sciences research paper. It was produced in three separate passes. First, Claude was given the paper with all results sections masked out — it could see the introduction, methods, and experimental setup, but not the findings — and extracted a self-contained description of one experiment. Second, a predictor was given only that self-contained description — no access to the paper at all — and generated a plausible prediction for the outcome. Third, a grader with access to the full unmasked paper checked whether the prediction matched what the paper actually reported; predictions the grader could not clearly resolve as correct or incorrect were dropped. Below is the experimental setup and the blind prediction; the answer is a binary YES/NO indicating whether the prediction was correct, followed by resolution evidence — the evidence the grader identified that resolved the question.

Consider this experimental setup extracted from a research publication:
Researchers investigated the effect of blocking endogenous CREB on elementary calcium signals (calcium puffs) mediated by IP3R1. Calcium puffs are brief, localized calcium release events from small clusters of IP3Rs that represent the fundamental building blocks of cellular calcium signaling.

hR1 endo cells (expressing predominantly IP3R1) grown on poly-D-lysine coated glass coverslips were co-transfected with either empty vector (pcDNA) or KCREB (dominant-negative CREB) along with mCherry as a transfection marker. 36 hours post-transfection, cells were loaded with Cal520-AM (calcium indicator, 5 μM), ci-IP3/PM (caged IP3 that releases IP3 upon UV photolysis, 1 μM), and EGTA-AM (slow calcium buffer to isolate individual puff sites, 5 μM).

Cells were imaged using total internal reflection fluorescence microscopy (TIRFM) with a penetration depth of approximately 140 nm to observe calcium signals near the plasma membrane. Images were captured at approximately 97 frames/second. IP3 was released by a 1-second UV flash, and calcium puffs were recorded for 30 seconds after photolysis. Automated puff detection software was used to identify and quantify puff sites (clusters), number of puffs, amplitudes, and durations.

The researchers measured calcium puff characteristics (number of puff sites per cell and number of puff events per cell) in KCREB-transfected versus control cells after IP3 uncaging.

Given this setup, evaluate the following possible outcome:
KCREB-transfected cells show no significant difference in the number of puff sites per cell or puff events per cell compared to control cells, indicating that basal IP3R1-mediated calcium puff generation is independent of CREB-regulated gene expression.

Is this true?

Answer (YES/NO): NO